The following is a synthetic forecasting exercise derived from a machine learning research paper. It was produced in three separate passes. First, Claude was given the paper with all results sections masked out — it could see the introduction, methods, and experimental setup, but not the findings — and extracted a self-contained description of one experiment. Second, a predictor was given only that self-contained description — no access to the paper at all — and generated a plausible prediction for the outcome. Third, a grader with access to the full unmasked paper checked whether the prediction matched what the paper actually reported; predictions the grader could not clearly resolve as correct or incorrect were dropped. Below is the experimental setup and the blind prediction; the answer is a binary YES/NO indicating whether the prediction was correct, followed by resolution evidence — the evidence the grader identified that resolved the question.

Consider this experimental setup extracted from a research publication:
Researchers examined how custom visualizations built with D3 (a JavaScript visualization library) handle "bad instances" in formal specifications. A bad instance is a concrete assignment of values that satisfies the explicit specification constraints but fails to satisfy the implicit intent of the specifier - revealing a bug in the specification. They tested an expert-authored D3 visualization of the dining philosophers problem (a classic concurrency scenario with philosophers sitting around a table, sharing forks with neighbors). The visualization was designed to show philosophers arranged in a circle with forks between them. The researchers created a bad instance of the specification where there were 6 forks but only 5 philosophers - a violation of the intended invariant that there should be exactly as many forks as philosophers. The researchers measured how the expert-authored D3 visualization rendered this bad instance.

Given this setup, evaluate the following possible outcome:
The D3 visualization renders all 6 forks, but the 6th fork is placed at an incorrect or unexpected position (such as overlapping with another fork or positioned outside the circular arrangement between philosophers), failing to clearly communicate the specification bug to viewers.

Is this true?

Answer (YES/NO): NO